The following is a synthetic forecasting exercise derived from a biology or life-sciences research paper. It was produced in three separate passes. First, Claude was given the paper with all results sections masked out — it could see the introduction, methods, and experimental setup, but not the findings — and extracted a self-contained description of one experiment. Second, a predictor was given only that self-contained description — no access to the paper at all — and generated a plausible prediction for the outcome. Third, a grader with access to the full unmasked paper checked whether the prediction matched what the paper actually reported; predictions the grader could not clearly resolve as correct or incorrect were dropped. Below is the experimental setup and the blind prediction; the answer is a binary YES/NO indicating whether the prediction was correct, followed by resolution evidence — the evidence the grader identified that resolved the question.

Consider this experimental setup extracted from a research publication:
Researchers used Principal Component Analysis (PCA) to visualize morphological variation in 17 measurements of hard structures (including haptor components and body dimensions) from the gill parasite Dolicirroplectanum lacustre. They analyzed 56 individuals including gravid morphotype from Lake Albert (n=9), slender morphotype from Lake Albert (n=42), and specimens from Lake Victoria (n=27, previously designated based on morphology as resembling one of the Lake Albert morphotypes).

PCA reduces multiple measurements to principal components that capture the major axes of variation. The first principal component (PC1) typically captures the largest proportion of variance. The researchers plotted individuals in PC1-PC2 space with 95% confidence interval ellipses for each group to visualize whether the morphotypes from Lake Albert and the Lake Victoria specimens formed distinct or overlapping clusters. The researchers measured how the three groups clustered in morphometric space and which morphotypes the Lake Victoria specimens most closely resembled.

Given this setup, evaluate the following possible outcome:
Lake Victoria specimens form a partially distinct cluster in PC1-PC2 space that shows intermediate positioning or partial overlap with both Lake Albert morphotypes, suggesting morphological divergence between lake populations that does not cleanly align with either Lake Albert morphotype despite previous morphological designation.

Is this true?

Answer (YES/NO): NO